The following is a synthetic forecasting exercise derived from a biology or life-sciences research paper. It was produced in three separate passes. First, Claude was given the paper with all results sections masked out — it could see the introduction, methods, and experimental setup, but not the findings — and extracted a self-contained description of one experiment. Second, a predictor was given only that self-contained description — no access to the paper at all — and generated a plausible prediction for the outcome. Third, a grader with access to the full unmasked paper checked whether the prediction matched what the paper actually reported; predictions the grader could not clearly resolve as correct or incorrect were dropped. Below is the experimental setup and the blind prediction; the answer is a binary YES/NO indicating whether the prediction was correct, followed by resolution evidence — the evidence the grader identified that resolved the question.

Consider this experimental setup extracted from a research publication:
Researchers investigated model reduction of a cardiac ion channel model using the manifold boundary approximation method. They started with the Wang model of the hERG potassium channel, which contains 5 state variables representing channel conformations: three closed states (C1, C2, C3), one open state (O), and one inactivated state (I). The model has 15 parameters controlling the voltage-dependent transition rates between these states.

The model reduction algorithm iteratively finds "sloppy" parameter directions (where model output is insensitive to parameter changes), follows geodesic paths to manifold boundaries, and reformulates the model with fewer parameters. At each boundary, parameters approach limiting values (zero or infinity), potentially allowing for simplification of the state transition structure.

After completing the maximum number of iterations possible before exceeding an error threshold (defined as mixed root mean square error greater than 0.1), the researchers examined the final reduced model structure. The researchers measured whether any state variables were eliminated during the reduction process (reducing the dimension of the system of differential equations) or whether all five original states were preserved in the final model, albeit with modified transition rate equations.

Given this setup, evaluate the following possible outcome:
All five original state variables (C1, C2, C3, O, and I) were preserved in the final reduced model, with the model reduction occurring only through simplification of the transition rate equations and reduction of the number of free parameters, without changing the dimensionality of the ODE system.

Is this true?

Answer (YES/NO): NO